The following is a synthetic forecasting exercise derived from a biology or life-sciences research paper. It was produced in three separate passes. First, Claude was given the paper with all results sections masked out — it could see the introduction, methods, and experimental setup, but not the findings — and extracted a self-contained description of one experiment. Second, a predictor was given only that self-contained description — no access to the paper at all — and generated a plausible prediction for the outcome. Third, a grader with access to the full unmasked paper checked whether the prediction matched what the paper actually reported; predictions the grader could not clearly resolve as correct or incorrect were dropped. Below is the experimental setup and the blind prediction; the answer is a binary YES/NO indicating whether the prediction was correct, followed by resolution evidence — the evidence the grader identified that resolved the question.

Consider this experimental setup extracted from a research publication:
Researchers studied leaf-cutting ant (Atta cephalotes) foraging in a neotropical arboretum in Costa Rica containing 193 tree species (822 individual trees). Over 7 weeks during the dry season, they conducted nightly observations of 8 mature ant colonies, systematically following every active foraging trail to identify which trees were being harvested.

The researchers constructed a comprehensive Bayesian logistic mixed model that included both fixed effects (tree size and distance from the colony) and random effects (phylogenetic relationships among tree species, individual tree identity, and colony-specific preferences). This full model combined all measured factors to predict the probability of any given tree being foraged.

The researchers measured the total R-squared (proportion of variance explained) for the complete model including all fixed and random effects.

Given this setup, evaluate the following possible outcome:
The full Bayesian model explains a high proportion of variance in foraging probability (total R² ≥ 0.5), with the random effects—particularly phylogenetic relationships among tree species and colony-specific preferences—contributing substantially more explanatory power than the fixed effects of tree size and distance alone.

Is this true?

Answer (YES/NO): NO